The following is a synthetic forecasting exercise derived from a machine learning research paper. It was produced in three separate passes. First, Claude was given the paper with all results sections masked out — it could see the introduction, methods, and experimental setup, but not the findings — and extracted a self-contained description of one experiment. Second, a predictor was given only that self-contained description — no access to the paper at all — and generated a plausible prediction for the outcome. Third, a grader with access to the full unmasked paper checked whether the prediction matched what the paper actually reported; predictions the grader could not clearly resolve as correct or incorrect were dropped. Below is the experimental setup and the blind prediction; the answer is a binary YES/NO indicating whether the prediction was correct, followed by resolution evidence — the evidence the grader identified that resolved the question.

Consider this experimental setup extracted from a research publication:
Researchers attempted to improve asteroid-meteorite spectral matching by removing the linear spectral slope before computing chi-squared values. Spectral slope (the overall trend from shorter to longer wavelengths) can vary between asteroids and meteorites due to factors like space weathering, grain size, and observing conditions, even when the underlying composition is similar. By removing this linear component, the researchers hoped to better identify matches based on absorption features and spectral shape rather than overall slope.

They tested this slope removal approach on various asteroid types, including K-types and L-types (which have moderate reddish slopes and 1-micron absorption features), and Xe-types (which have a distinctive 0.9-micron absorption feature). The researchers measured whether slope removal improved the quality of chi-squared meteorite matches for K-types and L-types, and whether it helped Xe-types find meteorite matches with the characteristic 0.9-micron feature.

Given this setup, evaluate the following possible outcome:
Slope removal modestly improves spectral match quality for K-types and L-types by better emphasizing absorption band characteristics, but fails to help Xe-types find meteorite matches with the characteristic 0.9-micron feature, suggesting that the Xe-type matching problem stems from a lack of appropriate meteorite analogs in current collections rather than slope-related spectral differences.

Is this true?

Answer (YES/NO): NO